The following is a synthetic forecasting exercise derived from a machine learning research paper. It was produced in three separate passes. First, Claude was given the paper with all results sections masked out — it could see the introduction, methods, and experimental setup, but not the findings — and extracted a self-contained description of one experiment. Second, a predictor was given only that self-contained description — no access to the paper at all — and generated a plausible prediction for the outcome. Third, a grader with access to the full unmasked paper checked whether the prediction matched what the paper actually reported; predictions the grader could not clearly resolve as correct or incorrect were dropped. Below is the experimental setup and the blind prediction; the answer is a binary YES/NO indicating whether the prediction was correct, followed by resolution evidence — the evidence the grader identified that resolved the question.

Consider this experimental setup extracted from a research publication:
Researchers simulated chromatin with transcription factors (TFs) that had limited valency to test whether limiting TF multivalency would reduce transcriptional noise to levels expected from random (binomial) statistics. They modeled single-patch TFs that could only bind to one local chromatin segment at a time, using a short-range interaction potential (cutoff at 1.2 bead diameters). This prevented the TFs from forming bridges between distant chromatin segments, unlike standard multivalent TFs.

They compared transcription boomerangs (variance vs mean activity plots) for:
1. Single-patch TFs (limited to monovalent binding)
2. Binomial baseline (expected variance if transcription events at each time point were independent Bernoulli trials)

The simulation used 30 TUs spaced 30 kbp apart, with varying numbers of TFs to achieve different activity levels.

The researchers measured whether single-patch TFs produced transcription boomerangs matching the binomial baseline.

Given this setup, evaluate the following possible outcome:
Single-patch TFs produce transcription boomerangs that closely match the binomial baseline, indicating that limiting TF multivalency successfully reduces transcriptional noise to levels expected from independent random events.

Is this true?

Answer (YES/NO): NO